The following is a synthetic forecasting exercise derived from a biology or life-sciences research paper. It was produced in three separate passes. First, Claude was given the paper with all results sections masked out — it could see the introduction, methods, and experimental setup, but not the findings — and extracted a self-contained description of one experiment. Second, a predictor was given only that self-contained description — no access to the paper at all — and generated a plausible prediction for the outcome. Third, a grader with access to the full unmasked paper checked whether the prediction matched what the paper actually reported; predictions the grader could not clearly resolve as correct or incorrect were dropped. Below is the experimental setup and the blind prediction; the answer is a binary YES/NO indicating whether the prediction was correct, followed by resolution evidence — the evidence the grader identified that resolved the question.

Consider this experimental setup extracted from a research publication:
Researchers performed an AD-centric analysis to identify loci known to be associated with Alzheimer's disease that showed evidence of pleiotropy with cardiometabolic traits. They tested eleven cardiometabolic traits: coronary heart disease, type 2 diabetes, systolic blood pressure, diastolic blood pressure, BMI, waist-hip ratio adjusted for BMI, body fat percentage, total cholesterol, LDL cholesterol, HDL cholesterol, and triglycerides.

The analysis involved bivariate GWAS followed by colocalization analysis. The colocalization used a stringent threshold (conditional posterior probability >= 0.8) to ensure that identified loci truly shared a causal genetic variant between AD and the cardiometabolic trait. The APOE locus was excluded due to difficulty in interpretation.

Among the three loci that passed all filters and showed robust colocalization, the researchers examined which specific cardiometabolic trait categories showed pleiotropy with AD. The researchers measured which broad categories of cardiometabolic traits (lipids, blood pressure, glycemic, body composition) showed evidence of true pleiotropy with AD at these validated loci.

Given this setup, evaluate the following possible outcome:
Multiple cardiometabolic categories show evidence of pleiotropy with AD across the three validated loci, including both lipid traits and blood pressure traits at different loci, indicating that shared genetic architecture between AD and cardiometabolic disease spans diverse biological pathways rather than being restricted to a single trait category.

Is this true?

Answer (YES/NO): NO